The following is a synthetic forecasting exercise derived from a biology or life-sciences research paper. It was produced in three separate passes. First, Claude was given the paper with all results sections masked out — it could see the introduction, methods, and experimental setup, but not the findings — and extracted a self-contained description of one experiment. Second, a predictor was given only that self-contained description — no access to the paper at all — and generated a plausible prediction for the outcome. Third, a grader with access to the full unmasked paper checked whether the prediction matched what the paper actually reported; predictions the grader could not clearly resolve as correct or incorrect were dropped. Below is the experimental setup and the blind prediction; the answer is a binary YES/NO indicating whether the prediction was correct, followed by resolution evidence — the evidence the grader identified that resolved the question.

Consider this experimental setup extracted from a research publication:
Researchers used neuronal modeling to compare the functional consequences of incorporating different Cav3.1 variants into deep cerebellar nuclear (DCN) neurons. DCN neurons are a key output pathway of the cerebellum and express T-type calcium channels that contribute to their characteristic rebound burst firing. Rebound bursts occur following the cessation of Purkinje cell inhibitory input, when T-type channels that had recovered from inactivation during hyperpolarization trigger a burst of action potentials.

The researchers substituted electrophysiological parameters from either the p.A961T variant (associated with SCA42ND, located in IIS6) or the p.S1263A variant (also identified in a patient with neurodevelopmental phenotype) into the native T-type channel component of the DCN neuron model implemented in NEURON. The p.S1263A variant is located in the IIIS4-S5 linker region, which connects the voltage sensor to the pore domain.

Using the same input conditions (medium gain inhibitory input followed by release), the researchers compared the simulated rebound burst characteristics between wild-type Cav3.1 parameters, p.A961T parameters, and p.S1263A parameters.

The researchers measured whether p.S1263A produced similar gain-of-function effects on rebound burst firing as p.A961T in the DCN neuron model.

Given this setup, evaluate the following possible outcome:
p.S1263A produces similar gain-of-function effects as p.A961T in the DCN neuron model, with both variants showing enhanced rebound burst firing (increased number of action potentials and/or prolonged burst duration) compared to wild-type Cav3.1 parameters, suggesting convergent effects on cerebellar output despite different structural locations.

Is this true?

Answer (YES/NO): NO